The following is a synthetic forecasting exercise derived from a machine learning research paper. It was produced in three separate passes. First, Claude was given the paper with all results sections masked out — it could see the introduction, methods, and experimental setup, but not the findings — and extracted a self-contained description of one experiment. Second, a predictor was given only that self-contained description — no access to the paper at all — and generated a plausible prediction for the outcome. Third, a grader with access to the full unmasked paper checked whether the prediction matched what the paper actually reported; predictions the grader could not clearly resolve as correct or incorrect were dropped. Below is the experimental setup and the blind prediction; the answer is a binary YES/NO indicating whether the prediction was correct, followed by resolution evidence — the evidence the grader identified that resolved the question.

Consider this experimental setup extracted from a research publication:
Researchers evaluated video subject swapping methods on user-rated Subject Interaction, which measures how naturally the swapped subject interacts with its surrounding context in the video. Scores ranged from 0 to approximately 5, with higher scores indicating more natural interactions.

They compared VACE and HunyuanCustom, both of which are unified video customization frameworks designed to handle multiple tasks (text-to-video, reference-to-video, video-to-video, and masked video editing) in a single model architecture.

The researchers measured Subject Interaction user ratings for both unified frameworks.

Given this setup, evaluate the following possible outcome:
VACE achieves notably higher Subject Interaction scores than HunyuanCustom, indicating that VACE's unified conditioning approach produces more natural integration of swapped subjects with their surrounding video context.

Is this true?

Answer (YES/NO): NO